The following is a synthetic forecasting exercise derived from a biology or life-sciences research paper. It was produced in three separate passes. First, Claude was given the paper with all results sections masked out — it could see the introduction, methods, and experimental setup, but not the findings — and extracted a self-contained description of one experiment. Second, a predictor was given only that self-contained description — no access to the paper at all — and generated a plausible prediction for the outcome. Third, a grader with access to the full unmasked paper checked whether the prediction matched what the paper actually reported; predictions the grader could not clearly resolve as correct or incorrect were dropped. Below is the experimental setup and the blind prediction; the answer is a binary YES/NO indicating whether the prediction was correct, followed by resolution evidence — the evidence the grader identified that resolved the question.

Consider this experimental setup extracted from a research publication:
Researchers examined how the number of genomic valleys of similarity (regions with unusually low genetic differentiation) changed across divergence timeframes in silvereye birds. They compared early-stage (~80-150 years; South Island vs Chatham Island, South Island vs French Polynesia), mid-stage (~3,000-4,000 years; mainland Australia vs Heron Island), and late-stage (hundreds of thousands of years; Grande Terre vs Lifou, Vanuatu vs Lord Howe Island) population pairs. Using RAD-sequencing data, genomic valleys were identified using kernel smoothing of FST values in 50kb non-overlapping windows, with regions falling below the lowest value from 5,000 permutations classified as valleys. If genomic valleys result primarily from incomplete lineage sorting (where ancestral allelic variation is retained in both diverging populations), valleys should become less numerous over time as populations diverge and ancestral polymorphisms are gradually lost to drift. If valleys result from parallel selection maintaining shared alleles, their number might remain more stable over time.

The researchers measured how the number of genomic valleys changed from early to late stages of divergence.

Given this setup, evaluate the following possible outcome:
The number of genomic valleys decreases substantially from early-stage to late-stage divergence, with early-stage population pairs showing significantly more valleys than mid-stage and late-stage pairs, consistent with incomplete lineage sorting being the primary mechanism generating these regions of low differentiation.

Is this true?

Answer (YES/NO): NO